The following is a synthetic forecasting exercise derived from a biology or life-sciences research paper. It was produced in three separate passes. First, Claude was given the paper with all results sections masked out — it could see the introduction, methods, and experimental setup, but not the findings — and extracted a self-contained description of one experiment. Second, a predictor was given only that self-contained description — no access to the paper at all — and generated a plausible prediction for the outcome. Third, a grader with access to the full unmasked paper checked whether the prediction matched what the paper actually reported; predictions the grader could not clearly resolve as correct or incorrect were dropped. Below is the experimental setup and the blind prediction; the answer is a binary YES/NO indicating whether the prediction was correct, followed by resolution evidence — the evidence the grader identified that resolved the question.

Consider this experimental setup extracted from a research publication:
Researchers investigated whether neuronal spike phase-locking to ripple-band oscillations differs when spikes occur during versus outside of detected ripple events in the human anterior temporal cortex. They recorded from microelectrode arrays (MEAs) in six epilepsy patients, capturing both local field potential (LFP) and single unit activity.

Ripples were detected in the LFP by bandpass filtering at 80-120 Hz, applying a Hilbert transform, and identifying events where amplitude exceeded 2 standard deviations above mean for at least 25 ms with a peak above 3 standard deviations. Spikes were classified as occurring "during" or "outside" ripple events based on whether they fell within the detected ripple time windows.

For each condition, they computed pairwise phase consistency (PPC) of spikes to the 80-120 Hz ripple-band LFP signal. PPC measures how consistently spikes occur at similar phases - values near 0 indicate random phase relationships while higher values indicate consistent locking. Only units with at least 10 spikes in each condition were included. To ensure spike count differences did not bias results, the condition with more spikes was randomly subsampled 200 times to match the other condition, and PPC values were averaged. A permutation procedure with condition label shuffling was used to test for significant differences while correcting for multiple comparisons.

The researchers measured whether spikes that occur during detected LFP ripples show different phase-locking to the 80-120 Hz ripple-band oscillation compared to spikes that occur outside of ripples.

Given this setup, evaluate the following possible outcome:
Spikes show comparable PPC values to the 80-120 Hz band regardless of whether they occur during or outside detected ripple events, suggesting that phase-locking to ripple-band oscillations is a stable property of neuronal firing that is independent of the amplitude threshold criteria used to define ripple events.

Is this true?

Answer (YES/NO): NO